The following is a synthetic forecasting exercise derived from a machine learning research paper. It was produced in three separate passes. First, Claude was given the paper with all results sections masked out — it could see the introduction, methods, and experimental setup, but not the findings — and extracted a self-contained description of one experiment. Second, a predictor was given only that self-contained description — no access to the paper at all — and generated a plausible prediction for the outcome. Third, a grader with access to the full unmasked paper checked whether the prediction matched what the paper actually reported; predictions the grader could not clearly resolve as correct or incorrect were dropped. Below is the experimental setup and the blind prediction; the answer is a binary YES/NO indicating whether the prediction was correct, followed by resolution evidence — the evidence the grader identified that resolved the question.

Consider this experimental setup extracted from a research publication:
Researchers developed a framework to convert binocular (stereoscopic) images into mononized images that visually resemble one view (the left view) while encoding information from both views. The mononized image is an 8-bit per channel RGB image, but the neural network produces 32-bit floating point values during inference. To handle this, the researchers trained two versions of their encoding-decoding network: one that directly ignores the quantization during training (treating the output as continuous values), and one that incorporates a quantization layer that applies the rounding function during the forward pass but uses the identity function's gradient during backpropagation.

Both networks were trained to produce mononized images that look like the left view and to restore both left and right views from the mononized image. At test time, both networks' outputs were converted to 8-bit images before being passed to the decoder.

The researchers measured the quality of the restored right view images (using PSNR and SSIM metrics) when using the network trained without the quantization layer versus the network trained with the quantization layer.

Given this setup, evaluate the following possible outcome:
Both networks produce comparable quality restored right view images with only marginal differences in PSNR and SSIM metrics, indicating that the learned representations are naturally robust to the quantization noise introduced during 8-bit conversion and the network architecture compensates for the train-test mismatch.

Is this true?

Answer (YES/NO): NO